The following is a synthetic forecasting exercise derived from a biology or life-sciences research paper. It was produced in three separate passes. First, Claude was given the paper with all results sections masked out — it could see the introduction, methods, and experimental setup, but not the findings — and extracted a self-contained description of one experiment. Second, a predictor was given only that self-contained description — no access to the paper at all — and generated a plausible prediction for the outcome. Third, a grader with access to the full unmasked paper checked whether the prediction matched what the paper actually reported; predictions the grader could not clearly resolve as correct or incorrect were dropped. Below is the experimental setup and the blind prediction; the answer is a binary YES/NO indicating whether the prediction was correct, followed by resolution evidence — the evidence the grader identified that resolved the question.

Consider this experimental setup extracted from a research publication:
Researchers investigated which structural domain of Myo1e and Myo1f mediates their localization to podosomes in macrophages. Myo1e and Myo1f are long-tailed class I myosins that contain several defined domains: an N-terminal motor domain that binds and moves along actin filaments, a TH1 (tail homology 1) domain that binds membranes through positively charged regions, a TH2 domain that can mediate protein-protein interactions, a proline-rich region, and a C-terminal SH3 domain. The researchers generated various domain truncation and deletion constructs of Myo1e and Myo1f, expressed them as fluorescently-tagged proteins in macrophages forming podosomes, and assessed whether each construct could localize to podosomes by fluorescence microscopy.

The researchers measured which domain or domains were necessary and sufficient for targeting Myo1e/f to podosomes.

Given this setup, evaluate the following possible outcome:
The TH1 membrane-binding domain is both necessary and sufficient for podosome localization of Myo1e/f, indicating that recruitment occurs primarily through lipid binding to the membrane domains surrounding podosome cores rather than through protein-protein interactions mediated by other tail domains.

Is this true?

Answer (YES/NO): NO